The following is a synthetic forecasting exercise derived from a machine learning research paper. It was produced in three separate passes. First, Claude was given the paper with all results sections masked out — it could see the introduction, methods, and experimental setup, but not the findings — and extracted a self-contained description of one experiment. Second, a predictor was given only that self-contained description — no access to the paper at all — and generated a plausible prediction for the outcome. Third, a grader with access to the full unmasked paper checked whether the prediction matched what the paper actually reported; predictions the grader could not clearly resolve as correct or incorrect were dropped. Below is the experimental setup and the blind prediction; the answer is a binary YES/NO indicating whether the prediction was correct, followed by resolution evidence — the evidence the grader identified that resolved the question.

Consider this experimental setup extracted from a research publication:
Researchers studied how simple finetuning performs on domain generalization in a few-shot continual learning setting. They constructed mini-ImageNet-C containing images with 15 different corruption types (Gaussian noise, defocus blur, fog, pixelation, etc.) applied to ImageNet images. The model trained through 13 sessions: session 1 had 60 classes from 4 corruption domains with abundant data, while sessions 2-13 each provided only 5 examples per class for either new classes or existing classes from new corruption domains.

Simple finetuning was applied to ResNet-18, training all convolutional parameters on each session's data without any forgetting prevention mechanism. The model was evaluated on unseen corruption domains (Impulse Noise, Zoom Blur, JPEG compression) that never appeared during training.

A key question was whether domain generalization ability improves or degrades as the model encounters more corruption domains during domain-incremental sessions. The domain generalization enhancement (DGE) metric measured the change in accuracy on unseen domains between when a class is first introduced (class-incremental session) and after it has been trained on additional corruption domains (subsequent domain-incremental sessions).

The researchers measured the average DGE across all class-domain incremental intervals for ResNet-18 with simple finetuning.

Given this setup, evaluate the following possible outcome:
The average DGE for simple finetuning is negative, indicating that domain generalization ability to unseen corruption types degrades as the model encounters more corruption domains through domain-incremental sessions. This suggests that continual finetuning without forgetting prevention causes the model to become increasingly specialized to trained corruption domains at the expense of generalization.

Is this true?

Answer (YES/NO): YES